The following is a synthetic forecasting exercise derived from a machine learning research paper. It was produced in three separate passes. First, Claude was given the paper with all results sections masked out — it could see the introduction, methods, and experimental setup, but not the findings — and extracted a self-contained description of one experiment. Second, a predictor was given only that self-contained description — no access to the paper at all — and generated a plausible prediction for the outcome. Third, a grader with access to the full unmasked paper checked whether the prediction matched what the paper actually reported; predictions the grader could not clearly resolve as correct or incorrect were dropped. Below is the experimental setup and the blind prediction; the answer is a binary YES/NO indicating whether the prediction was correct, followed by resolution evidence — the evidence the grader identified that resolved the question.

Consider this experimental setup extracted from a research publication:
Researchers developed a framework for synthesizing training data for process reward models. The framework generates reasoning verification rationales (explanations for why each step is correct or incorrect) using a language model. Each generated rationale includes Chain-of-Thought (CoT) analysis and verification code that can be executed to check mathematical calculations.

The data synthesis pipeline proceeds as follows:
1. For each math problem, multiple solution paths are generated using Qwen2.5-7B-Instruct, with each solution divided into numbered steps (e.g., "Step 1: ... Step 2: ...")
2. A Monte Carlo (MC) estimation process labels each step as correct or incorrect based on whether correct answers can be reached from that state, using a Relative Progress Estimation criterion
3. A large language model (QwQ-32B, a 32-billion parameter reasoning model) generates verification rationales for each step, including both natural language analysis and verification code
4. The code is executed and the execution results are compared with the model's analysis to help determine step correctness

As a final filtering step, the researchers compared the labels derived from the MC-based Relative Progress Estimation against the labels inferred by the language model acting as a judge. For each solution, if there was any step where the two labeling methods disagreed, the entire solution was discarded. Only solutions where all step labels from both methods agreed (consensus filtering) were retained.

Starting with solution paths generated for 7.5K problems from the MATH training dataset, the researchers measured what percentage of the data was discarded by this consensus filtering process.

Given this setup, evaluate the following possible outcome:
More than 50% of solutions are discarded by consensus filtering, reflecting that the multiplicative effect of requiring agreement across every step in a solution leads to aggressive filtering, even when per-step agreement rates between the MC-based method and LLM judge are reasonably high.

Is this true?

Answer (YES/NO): YES